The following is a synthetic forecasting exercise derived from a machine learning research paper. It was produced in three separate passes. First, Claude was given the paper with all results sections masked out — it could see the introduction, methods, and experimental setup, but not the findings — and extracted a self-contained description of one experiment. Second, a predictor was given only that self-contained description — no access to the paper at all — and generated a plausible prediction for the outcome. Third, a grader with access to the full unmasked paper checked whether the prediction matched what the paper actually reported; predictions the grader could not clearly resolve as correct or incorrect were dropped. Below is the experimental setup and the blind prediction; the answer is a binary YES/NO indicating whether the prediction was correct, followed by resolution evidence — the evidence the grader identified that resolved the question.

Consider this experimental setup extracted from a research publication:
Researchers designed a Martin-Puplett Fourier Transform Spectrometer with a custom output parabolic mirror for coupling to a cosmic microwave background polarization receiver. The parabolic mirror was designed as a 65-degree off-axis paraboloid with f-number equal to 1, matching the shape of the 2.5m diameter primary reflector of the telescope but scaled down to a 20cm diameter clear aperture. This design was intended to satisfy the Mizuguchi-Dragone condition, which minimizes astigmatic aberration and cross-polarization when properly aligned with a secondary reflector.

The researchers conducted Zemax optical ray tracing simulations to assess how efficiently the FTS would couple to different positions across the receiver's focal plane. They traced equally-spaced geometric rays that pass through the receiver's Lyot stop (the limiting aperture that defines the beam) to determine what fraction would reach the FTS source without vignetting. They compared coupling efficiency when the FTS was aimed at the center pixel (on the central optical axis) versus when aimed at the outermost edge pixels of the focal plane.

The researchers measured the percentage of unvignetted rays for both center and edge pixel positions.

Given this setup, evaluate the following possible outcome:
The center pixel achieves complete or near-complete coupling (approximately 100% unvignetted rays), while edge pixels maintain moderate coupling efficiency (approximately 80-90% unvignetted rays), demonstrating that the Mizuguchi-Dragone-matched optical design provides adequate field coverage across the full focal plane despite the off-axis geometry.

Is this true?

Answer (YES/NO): YES